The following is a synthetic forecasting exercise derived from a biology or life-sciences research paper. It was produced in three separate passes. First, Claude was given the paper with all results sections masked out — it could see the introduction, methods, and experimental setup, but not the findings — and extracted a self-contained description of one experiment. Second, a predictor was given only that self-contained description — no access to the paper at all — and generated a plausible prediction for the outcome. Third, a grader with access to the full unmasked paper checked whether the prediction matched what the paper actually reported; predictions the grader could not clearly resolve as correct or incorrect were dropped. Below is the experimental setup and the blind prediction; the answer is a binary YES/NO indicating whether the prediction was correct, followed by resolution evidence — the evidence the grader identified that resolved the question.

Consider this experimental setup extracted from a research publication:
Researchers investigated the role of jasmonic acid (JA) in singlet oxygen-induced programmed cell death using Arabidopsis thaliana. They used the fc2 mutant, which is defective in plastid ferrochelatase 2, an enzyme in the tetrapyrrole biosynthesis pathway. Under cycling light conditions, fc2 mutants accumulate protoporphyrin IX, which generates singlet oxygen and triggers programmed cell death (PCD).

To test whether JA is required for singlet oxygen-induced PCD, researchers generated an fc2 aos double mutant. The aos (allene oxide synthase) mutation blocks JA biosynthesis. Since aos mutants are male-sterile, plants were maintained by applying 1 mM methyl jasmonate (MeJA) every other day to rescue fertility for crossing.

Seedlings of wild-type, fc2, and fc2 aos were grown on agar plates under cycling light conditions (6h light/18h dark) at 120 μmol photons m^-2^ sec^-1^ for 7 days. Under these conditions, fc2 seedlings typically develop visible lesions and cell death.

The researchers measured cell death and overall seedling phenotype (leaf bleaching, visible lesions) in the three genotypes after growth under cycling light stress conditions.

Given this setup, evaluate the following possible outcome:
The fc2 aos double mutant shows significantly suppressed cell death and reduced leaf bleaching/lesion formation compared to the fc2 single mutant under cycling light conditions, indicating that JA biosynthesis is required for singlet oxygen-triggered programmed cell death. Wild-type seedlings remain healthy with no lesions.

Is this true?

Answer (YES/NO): NO